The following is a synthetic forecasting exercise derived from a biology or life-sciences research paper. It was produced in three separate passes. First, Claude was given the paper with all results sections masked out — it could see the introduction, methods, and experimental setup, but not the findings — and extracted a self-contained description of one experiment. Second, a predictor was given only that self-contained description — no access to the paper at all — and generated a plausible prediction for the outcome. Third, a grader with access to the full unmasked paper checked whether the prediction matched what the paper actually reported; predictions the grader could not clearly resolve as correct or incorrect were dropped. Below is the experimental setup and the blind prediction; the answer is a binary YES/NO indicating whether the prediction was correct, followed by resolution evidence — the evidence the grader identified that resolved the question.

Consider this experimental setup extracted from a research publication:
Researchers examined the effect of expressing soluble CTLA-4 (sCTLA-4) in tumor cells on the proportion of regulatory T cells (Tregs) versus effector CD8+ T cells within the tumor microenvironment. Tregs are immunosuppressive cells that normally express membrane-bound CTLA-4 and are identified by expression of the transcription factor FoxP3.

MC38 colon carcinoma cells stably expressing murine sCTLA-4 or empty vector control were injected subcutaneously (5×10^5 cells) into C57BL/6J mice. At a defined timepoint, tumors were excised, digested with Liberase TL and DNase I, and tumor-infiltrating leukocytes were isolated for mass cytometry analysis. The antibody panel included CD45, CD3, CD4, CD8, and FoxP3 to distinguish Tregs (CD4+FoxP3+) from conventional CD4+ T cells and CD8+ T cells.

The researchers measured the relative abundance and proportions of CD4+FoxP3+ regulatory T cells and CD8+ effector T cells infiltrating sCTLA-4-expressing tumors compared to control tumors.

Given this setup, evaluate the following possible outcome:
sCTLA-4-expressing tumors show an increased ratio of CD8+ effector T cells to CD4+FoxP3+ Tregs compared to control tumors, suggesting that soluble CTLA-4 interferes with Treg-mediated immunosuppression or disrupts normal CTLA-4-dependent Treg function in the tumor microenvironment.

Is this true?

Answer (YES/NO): NO